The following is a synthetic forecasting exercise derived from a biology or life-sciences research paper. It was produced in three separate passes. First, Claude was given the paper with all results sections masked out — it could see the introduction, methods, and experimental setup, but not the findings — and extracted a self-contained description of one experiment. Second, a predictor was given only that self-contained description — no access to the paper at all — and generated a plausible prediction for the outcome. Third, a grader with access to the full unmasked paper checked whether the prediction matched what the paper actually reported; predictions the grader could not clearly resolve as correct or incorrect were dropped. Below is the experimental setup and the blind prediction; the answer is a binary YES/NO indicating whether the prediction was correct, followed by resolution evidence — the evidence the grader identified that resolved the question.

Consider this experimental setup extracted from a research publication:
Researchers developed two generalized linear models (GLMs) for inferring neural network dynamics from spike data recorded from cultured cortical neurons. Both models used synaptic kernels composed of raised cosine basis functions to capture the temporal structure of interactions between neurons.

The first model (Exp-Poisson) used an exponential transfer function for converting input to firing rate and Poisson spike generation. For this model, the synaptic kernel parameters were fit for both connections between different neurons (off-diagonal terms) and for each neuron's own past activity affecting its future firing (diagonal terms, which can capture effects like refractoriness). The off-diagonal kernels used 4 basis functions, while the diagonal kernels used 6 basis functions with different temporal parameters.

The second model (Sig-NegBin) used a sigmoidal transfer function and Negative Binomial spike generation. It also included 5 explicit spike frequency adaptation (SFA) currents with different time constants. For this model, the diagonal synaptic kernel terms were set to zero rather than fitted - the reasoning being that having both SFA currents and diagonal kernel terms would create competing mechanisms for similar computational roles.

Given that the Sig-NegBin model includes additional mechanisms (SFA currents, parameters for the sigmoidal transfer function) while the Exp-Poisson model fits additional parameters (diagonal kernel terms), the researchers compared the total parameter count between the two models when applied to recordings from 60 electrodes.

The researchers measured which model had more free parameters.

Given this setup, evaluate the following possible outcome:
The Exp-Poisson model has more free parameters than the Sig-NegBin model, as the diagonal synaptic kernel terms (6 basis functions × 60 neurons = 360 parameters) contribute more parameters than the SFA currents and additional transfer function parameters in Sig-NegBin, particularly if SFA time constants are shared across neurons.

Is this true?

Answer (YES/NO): YES